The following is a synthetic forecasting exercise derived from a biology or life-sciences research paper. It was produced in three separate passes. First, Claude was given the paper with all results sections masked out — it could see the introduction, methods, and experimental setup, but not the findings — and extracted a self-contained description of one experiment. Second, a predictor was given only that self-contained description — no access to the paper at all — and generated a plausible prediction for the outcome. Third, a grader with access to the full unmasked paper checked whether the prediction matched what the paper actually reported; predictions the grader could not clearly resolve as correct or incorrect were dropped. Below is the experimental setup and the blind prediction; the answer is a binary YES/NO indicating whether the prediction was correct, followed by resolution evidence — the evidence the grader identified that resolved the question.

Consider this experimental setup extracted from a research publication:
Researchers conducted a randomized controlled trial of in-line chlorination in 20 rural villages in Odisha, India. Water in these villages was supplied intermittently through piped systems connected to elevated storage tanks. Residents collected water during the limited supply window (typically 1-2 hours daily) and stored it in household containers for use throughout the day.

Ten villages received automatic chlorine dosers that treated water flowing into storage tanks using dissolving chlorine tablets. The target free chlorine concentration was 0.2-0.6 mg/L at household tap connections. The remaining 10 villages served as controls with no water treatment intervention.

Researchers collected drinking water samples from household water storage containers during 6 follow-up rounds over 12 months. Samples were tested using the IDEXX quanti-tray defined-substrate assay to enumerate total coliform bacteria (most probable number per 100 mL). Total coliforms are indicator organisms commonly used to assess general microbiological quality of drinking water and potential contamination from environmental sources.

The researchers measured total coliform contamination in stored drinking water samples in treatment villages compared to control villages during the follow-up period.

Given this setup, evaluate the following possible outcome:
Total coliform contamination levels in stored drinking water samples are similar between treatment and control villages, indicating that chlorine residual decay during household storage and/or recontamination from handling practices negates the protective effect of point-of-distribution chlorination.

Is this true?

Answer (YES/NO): NO